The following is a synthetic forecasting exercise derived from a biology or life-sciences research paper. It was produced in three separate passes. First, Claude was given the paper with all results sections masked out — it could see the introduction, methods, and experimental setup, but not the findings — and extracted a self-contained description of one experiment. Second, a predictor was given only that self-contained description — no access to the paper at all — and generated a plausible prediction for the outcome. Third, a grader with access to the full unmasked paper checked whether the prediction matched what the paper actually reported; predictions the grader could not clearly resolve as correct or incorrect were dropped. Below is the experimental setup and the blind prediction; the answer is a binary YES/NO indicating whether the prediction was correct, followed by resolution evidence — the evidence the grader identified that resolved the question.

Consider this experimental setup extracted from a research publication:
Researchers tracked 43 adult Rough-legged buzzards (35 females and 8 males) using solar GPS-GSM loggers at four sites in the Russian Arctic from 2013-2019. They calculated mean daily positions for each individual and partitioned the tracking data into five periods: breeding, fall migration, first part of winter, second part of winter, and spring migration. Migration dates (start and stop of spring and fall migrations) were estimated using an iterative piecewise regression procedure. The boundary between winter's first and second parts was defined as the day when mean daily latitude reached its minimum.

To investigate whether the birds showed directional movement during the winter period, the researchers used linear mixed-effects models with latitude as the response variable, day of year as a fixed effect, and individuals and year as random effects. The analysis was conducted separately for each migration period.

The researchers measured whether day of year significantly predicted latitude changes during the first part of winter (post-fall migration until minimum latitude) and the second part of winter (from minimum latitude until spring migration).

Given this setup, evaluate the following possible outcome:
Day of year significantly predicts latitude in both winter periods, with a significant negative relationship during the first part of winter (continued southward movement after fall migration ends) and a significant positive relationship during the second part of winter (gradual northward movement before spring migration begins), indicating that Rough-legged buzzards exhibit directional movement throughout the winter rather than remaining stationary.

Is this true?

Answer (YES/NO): YES